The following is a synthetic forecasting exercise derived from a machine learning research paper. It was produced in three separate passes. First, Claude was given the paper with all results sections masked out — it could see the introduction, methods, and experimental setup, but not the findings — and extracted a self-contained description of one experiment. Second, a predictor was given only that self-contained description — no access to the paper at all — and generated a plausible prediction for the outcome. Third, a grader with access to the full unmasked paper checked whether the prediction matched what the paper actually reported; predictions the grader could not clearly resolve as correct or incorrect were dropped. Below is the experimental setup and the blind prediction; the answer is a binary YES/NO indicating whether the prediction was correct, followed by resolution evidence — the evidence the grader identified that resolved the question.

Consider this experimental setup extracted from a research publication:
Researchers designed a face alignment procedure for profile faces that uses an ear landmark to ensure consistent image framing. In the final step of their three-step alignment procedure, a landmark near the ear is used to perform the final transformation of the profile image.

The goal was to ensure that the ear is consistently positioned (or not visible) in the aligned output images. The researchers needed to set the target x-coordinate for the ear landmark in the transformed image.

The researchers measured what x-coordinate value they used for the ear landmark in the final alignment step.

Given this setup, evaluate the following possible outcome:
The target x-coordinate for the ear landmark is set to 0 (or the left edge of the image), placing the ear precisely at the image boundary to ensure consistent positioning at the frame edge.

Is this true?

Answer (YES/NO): YES